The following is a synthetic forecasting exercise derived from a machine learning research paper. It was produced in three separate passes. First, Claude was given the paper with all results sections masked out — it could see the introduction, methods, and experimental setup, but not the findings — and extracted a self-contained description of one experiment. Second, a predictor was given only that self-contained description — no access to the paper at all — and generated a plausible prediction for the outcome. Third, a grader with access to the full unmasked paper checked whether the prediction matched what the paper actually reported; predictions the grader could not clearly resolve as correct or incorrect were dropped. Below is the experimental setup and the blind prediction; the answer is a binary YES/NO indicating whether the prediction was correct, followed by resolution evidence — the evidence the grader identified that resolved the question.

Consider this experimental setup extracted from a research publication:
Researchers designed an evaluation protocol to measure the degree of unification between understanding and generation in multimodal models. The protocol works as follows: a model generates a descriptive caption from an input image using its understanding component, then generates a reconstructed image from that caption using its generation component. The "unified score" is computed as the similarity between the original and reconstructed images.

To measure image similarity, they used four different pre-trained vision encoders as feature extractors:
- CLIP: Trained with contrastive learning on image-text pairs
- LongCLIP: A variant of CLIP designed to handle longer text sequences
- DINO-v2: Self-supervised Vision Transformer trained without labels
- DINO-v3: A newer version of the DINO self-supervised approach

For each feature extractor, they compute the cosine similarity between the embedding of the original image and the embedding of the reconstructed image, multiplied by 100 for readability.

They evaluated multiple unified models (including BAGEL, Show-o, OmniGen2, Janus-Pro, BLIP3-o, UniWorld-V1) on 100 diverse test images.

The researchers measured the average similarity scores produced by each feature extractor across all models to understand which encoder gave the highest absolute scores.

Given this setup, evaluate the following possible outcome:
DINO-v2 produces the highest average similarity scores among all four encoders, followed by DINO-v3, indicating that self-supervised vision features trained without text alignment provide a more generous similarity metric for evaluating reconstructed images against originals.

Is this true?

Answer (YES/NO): NO